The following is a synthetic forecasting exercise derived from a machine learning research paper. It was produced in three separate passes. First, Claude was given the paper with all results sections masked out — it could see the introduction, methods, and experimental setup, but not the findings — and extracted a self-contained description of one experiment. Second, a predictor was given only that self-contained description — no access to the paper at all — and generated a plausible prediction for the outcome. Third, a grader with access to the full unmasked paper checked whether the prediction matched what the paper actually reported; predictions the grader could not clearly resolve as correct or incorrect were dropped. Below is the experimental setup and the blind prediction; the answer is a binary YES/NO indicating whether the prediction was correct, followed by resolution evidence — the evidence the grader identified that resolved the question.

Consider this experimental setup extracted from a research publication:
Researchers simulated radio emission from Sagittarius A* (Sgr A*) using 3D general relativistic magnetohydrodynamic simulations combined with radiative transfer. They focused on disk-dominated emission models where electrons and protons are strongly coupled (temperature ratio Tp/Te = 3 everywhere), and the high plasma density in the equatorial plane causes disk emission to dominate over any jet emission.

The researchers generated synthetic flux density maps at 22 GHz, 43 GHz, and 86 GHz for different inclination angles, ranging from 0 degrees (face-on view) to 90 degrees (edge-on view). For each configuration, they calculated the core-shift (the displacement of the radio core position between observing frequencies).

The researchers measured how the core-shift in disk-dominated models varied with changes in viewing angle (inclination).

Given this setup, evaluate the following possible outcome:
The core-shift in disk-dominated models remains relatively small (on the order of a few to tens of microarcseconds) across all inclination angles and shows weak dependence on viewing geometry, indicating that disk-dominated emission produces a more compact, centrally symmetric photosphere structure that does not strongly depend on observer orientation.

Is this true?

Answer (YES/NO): YES